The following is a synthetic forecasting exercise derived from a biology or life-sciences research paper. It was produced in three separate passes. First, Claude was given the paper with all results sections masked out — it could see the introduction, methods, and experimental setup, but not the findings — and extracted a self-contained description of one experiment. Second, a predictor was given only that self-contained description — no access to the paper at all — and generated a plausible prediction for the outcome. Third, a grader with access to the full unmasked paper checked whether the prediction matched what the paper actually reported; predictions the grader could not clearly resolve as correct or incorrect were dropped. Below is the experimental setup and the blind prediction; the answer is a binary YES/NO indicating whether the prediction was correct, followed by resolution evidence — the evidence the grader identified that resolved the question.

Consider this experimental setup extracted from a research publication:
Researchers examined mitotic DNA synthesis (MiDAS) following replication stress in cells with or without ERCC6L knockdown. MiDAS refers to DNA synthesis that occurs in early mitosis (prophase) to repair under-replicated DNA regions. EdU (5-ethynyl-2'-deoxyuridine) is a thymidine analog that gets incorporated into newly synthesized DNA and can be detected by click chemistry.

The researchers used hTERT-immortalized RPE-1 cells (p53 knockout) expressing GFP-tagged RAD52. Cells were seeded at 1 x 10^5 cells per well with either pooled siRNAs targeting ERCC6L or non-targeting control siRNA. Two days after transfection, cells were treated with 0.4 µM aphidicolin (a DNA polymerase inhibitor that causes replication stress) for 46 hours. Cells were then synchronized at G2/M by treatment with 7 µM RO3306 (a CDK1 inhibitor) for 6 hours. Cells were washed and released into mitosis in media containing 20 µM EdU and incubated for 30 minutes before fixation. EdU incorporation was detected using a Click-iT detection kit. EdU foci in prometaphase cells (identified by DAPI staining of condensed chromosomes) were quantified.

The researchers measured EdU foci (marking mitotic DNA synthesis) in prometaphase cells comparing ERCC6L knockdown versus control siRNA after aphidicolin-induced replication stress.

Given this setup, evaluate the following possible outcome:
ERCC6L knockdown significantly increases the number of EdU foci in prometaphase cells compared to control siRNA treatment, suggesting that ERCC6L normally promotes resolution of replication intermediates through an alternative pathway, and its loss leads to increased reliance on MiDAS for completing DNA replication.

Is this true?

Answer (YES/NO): NO